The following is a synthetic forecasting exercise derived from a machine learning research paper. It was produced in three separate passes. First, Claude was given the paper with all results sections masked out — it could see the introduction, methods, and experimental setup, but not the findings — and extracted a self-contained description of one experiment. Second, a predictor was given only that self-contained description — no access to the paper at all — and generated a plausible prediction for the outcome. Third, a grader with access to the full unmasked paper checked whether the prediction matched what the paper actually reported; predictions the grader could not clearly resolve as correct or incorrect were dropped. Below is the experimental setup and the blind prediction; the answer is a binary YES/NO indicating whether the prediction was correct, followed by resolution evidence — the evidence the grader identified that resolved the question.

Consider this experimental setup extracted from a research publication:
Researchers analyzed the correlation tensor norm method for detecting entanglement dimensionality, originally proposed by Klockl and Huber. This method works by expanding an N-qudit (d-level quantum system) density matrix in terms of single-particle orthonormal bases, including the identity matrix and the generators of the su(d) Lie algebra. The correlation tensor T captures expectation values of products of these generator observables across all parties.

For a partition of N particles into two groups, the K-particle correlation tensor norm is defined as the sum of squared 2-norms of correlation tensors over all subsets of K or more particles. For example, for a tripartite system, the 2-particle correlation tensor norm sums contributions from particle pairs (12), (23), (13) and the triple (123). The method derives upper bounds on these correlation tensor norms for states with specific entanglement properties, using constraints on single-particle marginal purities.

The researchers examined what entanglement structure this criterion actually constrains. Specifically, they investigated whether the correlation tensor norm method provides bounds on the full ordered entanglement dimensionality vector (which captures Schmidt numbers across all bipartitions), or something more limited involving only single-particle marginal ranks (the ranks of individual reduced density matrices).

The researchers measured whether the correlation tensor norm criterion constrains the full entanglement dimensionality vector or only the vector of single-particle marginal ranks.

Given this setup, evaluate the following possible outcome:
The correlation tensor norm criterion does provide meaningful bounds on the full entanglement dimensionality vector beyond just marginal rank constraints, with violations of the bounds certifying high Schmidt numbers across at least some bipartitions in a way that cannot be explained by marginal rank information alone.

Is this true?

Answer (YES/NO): NO